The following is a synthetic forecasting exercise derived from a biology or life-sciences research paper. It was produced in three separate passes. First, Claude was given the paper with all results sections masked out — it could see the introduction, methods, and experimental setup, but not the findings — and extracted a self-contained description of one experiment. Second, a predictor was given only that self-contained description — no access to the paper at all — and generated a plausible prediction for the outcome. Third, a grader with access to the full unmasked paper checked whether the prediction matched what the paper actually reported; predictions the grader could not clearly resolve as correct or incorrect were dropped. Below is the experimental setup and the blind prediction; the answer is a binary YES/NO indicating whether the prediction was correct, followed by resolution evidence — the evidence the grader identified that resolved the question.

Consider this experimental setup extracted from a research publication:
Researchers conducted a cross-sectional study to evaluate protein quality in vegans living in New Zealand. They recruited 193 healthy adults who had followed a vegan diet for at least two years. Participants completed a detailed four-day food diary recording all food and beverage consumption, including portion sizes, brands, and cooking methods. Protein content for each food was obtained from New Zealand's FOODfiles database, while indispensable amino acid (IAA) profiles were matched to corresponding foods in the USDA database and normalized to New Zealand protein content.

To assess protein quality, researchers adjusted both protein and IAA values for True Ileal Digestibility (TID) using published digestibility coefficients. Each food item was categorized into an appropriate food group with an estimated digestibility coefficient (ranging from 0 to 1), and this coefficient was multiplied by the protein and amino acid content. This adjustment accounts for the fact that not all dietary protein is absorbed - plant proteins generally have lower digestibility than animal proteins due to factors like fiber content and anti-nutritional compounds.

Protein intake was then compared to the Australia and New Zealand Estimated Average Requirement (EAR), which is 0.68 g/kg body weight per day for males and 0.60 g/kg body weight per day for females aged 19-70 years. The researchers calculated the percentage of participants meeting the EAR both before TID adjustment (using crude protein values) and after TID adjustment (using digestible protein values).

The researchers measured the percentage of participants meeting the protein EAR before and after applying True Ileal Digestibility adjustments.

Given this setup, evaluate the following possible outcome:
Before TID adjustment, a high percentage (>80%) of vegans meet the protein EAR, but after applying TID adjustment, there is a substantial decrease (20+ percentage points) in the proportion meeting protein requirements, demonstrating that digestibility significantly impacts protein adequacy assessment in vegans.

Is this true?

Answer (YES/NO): NO